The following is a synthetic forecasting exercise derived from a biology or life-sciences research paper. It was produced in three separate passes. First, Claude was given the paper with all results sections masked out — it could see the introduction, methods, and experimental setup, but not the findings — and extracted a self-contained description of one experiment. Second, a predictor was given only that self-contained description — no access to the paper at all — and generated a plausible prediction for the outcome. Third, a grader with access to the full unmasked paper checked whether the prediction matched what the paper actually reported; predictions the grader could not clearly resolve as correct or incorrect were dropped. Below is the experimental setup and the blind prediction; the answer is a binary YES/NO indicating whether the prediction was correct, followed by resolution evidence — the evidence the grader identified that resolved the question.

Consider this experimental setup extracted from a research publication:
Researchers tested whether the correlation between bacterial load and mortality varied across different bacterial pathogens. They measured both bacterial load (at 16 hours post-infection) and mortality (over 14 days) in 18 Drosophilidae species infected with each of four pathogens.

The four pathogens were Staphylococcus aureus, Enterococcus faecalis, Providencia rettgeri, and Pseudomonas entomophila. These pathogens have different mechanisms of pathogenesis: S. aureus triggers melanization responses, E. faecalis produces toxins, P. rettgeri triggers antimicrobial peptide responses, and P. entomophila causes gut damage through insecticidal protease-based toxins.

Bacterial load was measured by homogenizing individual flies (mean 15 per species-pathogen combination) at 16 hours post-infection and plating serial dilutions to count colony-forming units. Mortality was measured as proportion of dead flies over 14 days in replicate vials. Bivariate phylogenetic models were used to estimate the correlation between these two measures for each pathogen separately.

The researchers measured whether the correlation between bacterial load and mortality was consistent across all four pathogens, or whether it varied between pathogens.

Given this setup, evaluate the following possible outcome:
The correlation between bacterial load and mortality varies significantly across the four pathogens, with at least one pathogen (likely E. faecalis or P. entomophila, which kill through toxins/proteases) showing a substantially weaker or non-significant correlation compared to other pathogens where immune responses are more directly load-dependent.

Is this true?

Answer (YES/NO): YES